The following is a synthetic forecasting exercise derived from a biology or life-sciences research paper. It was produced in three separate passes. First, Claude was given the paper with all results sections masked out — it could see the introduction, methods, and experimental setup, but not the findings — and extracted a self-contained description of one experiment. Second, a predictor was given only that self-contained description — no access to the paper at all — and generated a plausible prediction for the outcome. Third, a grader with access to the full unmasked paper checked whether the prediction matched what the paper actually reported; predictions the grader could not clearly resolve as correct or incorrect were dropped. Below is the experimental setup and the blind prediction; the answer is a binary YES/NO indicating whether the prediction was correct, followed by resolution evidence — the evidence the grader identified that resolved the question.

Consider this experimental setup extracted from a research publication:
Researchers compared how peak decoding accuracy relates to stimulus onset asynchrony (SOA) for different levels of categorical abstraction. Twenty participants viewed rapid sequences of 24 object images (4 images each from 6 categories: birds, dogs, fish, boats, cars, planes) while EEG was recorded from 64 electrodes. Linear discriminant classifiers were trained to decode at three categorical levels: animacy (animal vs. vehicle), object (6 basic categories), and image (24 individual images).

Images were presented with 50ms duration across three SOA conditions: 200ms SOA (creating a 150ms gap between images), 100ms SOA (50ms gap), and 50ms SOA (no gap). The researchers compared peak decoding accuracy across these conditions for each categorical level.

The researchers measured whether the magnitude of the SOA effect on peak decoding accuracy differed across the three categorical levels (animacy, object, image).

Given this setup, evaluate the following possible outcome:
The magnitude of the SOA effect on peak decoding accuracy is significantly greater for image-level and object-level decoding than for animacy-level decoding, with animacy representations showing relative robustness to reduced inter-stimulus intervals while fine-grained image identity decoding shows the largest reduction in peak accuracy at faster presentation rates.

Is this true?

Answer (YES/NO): NO